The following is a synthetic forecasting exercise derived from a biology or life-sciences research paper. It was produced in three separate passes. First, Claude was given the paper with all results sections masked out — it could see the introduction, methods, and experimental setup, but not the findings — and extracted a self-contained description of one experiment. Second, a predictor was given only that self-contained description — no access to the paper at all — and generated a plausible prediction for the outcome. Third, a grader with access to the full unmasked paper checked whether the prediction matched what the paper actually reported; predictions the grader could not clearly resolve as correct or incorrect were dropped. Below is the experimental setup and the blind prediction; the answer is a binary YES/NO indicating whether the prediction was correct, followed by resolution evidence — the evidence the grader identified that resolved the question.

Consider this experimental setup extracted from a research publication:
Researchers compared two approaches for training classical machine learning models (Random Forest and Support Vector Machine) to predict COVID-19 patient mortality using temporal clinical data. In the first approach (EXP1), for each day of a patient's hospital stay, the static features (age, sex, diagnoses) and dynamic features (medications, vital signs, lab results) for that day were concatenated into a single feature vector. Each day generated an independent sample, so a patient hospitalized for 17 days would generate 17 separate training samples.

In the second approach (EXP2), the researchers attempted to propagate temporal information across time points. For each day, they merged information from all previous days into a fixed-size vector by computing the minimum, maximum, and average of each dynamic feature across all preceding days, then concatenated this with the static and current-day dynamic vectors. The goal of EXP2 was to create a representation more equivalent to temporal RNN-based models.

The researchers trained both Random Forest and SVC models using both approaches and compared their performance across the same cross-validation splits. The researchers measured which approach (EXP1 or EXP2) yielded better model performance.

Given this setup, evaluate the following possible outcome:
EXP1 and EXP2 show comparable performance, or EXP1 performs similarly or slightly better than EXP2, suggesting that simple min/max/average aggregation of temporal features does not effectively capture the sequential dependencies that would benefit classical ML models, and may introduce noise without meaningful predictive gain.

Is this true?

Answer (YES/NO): NO